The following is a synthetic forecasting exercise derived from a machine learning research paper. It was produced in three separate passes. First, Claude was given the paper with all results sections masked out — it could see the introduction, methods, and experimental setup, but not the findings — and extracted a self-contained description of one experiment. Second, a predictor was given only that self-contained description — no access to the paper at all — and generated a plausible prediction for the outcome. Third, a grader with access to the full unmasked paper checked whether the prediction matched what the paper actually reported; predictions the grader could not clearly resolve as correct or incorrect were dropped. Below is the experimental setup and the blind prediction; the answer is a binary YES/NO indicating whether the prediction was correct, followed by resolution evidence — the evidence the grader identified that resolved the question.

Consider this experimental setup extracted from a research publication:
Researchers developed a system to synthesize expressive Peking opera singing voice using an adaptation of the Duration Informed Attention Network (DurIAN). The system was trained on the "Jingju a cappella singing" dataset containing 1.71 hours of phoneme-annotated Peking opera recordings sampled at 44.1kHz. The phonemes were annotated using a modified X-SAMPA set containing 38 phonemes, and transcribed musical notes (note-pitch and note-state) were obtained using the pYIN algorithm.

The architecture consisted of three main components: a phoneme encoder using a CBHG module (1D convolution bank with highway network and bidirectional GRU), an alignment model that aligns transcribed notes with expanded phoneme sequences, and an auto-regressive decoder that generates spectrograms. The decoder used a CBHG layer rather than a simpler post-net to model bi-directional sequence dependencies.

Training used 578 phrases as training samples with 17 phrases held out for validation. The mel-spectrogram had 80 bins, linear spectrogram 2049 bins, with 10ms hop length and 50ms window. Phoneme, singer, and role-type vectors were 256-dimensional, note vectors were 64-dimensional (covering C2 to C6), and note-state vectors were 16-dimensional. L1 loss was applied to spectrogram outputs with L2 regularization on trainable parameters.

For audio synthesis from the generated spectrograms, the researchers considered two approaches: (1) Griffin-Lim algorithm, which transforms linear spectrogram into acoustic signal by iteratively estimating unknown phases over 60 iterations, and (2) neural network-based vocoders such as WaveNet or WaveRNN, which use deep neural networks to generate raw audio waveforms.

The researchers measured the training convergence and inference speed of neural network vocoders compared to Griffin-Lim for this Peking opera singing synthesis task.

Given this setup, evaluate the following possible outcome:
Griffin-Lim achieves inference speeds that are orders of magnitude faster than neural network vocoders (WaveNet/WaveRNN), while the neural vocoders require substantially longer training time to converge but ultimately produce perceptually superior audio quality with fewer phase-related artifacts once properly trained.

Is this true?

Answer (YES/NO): NO